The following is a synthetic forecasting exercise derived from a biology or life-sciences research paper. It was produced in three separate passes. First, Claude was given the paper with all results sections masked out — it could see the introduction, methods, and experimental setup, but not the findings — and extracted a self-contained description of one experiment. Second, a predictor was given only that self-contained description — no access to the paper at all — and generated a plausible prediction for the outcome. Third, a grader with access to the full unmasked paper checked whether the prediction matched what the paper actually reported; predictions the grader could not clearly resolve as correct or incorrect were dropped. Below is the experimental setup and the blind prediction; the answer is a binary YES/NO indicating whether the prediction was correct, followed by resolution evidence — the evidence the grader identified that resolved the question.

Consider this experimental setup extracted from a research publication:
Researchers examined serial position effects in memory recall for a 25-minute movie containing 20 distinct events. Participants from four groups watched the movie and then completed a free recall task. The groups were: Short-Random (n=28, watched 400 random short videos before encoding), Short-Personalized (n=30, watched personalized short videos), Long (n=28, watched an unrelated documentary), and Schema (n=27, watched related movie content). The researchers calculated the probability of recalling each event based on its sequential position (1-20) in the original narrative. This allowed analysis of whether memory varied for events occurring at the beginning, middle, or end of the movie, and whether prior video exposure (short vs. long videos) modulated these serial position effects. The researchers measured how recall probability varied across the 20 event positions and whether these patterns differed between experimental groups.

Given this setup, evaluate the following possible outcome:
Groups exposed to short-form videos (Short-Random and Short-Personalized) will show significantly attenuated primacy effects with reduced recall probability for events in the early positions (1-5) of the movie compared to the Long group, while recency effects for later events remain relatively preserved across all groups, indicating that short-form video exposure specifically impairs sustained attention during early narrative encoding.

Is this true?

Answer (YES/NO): NO